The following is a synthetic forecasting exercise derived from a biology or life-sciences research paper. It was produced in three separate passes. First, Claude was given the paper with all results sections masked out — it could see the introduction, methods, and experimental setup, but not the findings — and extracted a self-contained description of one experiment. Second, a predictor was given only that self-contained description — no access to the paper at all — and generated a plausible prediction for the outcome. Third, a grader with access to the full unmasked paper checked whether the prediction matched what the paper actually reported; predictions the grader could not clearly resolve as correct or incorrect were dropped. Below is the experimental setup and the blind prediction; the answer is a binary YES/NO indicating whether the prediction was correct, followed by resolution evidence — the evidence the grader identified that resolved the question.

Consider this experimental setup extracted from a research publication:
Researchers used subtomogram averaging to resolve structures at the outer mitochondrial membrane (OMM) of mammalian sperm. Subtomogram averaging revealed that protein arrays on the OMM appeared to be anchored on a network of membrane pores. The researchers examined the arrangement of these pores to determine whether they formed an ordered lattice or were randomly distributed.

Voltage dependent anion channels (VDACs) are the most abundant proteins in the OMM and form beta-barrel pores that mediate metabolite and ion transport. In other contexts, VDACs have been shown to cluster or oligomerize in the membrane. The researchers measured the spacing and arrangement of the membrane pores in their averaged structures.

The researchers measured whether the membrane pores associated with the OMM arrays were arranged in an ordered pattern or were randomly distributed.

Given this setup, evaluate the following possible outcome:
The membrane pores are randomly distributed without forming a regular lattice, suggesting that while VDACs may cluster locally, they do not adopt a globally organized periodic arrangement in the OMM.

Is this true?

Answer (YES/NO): NO